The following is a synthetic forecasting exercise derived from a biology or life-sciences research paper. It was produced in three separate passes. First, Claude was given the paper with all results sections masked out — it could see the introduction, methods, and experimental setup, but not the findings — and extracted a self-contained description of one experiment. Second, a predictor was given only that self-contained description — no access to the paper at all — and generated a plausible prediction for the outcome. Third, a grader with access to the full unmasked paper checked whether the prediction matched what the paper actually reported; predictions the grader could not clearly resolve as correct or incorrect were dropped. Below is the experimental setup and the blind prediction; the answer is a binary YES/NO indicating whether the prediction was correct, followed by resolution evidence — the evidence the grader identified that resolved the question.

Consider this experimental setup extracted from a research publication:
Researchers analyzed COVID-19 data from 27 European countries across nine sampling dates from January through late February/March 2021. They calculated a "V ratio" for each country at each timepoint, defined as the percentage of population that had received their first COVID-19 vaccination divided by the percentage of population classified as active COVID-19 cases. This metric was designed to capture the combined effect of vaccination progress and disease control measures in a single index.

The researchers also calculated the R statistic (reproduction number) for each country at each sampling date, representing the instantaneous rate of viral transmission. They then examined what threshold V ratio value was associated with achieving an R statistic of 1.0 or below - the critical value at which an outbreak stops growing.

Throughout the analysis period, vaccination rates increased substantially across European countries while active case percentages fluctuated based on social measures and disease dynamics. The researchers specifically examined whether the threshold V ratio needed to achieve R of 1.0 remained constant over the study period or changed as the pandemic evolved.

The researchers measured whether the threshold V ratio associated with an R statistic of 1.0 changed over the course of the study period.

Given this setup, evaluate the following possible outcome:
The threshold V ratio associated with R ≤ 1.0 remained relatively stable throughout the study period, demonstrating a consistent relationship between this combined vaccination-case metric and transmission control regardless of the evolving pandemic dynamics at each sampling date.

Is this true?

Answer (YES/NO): NO